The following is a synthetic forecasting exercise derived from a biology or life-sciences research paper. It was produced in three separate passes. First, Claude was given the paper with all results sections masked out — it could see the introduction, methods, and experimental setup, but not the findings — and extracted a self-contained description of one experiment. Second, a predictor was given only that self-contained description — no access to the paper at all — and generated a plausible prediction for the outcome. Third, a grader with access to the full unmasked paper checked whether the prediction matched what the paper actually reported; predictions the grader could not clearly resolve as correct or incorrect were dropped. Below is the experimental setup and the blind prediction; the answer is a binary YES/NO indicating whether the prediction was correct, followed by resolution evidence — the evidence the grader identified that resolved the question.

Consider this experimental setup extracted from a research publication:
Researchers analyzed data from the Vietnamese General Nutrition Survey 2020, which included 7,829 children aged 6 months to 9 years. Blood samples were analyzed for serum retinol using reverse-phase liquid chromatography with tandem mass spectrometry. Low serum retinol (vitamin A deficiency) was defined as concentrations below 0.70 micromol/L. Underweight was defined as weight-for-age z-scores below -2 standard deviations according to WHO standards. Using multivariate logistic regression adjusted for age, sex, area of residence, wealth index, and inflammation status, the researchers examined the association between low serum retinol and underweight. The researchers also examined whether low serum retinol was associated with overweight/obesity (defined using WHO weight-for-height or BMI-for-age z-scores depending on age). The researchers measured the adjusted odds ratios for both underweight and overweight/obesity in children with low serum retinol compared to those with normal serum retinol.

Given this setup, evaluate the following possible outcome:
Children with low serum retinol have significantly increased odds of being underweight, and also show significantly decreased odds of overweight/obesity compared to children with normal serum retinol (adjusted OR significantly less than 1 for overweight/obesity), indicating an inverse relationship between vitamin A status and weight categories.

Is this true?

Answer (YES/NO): YES